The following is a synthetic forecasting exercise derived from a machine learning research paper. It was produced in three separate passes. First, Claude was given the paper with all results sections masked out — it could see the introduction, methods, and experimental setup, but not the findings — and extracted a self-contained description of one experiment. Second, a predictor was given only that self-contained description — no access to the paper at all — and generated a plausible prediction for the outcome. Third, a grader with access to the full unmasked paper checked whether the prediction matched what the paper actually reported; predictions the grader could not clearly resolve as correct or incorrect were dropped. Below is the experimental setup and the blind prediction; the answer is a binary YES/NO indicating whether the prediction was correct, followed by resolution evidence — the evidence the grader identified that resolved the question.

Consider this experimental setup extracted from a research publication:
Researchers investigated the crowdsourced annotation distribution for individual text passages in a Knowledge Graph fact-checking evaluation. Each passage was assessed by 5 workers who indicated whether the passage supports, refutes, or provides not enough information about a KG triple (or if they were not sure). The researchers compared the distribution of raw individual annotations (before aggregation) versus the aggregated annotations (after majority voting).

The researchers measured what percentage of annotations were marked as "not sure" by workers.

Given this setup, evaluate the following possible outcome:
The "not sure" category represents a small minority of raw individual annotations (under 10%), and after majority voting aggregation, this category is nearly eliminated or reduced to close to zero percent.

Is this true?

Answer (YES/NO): YES